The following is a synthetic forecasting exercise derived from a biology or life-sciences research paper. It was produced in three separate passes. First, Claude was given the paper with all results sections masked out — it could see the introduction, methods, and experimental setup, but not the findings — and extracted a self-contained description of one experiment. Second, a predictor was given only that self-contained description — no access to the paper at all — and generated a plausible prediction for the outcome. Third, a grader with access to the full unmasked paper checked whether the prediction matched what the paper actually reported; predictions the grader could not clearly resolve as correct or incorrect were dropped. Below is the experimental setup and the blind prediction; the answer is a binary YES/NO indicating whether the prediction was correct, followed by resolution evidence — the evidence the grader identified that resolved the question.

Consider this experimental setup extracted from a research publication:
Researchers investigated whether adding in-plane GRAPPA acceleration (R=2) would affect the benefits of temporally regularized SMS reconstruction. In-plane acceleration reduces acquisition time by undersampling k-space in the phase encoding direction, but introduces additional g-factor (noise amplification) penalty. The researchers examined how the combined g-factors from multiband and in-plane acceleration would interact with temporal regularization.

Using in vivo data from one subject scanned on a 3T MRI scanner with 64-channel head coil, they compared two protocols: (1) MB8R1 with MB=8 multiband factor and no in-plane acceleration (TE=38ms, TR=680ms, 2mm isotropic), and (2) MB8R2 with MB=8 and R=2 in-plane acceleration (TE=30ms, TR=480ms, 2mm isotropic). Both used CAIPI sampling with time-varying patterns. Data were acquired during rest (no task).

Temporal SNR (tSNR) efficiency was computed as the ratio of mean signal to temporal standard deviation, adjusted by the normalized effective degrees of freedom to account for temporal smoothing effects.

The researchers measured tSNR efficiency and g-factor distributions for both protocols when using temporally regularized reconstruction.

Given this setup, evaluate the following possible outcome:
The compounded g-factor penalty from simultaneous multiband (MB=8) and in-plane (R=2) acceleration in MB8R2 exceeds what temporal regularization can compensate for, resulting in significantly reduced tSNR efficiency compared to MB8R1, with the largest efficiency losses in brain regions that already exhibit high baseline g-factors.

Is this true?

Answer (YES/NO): NO